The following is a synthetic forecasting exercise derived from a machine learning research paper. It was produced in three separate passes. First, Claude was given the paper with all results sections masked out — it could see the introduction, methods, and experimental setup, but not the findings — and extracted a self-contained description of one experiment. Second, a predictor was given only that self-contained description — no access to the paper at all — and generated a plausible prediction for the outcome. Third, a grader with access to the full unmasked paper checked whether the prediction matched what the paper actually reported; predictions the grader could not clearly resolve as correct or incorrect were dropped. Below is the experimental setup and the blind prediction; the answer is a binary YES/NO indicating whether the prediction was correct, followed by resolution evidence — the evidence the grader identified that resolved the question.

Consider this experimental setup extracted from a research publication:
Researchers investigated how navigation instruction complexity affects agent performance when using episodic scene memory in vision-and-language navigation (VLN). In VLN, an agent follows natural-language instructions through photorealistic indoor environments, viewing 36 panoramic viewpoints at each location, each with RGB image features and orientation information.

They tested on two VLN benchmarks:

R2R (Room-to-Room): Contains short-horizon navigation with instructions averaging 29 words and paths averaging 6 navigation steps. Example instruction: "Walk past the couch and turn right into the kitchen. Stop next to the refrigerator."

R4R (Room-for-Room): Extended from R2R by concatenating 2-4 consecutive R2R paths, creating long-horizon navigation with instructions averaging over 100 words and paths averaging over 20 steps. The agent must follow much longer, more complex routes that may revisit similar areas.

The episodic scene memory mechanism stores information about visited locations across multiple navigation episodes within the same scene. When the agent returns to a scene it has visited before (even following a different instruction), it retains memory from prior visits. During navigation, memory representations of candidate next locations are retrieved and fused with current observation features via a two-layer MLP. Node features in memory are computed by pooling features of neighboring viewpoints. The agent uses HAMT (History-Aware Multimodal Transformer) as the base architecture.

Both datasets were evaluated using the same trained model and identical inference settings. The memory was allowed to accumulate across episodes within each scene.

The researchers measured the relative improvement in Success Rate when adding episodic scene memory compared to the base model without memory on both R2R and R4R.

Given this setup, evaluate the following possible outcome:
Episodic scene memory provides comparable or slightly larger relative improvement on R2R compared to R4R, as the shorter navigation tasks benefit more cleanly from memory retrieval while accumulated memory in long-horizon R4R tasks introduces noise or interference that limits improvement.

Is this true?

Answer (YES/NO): NO